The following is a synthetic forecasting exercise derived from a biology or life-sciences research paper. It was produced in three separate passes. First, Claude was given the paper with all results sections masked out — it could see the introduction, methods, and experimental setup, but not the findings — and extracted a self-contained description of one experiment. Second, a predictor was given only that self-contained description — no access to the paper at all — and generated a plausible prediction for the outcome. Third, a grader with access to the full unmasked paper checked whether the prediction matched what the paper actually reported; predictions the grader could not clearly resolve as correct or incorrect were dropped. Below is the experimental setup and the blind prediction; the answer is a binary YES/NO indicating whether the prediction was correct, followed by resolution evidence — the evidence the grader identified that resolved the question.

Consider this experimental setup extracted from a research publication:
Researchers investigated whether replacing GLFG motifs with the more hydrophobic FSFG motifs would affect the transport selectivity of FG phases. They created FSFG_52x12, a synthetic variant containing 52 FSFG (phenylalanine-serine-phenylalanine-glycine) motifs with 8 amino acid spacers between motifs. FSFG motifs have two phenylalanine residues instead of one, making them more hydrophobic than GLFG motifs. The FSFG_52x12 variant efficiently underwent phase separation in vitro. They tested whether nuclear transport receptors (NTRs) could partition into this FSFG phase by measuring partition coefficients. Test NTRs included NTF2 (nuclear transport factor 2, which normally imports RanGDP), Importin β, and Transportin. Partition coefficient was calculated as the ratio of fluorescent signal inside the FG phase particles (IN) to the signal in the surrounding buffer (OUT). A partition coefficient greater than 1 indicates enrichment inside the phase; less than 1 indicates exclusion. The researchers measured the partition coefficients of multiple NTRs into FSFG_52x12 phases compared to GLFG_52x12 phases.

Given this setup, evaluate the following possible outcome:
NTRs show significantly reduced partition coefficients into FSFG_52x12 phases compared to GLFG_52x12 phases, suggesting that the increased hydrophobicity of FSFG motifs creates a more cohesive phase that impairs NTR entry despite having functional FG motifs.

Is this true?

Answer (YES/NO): YES